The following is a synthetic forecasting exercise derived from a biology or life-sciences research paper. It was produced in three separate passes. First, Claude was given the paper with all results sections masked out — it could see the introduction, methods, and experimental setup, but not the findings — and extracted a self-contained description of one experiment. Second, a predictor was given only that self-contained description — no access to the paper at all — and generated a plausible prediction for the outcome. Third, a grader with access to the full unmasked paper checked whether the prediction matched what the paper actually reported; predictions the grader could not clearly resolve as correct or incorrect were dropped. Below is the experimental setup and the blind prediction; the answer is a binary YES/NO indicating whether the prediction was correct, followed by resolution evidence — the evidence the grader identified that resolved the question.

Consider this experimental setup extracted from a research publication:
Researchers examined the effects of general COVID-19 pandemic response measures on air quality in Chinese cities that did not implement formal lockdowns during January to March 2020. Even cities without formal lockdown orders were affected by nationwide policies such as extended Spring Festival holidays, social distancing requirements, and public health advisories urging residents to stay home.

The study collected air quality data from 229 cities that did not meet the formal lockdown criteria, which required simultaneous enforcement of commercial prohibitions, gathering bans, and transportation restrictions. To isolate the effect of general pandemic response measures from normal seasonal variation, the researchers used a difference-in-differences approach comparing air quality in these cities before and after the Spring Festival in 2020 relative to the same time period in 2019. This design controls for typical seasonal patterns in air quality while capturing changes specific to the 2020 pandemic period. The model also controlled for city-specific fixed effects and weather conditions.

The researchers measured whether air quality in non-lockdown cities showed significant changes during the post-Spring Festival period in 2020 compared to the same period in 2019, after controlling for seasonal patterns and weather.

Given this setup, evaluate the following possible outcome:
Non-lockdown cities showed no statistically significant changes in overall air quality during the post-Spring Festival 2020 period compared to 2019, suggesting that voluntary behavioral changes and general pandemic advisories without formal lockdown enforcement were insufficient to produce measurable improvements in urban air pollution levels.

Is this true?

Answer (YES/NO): NO